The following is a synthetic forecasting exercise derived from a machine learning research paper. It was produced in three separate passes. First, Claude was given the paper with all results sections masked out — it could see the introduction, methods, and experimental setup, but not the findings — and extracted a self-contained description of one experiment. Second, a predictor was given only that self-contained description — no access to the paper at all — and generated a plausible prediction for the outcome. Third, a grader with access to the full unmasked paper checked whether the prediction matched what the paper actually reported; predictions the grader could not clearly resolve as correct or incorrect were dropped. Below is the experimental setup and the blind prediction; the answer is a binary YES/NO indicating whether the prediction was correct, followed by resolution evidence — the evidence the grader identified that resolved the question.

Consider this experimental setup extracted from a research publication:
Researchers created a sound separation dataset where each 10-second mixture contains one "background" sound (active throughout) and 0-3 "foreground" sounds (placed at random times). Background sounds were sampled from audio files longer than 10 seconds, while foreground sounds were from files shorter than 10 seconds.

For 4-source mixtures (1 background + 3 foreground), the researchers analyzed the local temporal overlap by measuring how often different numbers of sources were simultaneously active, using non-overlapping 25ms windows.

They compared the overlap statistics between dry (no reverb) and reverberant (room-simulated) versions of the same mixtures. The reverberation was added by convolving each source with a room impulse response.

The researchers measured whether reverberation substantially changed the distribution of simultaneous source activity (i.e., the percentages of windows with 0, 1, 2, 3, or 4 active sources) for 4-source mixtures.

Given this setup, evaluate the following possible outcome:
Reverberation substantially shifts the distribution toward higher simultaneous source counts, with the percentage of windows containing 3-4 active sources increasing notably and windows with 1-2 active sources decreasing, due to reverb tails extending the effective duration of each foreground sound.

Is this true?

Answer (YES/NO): NO